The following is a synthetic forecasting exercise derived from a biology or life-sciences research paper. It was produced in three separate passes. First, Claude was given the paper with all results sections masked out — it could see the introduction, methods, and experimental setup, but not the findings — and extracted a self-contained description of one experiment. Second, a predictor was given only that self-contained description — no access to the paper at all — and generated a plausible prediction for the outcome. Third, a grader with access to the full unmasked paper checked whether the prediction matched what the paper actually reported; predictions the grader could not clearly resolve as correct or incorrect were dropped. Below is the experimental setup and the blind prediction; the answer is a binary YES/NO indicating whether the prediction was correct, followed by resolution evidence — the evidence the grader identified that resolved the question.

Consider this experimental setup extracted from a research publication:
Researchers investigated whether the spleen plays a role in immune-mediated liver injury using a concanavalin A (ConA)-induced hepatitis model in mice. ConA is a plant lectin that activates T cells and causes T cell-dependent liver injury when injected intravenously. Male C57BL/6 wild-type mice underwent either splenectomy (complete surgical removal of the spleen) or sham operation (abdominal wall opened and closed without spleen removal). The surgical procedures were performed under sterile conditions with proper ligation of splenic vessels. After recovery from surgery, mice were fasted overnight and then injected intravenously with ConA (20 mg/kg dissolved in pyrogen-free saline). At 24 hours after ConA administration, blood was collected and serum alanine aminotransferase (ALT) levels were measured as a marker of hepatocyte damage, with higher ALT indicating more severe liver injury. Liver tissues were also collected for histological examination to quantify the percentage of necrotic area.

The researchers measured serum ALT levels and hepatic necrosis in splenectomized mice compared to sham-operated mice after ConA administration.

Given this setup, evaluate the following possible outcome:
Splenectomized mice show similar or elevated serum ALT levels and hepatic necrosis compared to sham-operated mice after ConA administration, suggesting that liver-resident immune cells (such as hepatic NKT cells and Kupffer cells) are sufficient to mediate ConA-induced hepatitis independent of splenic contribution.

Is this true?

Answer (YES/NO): YES